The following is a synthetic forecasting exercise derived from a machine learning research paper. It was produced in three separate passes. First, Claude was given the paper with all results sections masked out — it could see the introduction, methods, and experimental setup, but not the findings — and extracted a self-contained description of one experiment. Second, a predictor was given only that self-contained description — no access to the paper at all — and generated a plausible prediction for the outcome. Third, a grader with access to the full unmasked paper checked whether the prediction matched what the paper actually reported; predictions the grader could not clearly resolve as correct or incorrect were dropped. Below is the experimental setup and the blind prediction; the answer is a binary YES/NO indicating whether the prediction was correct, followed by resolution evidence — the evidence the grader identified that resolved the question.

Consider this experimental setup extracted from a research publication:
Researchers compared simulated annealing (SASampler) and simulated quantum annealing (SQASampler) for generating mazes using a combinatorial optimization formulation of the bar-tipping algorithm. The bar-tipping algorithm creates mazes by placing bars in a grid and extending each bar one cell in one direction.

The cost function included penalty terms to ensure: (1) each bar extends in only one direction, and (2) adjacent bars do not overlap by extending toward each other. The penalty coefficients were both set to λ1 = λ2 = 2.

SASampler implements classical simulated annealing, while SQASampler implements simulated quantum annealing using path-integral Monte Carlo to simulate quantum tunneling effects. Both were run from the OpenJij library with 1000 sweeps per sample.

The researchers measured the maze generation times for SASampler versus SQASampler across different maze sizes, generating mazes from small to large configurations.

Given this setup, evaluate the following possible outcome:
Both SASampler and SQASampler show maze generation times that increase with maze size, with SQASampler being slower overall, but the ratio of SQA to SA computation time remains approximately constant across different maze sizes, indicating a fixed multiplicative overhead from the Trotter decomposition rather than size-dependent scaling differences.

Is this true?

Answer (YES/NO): NO